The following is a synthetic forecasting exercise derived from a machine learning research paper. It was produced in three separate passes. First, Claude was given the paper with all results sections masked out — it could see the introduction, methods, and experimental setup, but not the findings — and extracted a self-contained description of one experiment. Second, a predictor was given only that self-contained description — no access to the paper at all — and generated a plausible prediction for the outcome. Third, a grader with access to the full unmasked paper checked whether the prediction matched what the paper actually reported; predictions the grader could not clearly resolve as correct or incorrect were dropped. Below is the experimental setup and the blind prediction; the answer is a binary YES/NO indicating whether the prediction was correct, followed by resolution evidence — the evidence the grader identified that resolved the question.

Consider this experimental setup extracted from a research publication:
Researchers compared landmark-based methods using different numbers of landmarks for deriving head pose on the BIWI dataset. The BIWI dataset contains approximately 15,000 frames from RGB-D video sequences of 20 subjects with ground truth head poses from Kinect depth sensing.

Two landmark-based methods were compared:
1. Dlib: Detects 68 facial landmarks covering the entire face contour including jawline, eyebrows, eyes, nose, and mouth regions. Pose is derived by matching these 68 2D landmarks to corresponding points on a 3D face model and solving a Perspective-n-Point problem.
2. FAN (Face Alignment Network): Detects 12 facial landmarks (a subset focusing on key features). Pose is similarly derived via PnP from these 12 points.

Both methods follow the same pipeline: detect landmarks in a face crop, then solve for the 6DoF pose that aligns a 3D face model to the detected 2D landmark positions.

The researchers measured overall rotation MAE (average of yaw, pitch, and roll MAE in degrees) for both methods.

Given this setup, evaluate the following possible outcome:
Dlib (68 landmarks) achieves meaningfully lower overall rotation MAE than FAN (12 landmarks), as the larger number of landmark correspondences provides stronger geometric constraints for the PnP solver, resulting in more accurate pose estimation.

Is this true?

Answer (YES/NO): NO